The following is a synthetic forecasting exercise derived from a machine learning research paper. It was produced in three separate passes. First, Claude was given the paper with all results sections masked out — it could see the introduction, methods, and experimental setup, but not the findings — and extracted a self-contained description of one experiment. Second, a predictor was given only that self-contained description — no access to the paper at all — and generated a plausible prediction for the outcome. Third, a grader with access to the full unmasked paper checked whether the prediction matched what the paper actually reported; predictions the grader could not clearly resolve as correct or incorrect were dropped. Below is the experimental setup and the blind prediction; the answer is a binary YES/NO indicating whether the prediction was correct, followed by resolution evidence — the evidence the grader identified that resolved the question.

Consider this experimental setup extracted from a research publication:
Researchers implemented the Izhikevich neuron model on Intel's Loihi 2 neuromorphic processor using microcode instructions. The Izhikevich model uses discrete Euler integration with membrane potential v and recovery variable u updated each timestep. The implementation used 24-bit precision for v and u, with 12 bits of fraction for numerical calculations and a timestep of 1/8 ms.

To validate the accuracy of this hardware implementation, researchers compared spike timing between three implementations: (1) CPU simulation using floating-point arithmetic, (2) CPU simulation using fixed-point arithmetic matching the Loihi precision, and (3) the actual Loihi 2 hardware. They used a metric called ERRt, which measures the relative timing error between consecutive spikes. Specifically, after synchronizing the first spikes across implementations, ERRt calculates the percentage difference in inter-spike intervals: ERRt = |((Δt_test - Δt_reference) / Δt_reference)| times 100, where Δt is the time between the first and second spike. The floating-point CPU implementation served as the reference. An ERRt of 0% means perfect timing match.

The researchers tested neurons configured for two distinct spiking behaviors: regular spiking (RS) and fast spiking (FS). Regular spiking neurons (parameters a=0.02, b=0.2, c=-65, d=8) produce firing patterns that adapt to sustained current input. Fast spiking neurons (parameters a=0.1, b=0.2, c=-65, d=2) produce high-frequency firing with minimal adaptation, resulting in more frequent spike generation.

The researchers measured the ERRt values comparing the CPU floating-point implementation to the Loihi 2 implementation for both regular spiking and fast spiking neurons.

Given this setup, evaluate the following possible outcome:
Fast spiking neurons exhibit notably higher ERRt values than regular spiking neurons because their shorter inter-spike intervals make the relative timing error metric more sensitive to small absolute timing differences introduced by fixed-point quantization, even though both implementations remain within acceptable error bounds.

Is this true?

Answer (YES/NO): NO